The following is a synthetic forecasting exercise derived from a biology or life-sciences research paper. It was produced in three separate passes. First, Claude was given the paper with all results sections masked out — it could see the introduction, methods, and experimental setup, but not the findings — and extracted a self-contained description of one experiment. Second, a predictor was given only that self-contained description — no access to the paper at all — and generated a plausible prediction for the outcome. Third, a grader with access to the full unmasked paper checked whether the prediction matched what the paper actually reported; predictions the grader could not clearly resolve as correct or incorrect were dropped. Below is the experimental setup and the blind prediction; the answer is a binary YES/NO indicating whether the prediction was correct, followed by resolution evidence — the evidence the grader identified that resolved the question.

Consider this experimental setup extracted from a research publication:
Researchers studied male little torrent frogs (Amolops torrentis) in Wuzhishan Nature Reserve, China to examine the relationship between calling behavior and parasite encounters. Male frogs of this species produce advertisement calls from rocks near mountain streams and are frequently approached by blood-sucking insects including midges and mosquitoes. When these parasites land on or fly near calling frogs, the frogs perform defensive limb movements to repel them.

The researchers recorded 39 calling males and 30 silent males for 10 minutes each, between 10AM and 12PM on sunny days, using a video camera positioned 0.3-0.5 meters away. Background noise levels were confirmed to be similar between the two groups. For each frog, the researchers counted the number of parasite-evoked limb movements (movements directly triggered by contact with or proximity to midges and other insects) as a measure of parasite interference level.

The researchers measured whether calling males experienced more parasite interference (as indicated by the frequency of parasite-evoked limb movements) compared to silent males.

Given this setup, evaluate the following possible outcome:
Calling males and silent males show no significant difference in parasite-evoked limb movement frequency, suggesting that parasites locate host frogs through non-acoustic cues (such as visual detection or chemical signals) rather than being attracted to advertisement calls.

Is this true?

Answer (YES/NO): NO